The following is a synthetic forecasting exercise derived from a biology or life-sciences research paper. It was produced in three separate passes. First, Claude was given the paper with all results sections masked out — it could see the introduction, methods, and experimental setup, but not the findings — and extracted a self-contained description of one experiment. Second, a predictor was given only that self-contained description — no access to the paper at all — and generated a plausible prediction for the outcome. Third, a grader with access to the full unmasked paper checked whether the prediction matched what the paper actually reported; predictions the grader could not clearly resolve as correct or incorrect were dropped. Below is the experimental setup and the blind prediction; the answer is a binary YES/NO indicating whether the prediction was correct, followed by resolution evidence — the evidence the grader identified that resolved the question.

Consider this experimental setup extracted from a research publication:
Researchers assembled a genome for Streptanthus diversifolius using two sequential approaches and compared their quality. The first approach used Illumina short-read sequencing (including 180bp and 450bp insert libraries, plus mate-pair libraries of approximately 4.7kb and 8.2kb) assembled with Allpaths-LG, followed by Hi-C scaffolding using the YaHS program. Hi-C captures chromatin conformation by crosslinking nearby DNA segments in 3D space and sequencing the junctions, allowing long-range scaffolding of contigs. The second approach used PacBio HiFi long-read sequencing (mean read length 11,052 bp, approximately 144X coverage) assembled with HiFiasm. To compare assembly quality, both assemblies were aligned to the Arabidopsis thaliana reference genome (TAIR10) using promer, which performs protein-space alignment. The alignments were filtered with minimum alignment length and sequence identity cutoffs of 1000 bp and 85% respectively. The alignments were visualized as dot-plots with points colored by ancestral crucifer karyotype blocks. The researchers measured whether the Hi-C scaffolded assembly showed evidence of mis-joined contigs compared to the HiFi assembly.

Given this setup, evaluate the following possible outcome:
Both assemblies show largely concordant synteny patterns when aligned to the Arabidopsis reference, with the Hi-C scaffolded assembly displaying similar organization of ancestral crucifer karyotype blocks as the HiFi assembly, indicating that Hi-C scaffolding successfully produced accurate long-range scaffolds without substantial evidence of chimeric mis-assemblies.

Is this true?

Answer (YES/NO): NO